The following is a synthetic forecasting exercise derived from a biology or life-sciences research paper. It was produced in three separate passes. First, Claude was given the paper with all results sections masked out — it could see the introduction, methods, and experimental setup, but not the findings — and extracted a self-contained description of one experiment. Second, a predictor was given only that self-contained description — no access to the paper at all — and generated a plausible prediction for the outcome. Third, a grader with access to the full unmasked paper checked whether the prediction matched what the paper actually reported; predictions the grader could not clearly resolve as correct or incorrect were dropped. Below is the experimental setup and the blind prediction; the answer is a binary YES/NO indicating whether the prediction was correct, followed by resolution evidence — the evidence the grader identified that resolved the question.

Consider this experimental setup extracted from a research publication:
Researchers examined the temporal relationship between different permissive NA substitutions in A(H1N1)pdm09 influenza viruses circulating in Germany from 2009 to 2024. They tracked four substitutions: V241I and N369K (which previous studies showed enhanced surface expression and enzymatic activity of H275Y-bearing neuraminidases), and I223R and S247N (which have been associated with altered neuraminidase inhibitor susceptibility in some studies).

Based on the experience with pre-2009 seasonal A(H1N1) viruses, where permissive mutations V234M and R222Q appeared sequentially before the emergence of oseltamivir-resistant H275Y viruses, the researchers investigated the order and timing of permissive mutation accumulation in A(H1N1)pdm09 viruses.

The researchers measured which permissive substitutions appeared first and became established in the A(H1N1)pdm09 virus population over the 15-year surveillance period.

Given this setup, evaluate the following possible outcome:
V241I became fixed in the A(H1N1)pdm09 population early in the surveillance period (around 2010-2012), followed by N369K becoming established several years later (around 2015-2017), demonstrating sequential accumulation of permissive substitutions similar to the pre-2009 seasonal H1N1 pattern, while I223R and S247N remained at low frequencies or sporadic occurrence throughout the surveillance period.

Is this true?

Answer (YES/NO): NO